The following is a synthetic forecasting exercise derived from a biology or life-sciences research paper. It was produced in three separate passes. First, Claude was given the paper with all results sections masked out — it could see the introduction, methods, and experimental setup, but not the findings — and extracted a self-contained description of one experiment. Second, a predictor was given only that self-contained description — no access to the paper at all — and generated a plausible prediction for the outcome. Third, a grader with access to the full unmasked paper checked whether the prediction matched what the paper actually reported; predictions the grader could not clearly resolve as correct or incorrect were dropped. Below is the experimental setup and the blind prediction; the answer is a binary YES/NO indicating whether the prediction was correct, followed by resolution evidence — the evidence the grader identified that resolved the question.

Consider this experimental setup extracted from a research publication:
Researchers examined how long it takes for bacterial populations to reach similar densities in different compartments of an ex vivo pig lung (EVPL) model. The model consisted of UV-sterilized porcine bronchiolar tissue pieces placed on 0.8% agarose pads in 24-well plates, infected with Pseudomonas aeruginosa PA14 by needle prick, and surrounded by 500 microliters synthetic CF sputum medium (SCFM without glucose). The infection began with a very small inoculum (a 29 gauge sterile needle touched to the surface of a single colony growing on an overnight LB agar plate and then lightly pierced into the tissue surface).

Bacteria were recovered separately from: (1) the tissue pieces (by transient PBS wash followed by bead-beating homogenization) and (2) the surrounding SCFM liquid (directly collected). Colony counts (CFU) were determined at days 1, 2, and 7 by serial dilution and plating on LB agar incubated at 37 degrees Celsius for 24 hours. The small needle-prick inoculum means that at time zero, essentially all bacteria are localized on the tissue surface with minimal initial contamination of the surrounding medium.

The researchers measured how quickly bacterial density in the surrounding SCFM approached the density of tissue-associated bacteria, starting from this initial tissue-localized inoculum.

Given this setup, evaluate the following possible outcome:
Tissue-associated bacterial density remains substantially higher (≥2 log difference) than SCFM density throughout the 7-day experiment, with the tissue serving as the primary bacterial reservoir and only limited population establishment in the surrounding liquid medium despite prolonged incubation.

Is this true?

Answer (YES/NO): NO